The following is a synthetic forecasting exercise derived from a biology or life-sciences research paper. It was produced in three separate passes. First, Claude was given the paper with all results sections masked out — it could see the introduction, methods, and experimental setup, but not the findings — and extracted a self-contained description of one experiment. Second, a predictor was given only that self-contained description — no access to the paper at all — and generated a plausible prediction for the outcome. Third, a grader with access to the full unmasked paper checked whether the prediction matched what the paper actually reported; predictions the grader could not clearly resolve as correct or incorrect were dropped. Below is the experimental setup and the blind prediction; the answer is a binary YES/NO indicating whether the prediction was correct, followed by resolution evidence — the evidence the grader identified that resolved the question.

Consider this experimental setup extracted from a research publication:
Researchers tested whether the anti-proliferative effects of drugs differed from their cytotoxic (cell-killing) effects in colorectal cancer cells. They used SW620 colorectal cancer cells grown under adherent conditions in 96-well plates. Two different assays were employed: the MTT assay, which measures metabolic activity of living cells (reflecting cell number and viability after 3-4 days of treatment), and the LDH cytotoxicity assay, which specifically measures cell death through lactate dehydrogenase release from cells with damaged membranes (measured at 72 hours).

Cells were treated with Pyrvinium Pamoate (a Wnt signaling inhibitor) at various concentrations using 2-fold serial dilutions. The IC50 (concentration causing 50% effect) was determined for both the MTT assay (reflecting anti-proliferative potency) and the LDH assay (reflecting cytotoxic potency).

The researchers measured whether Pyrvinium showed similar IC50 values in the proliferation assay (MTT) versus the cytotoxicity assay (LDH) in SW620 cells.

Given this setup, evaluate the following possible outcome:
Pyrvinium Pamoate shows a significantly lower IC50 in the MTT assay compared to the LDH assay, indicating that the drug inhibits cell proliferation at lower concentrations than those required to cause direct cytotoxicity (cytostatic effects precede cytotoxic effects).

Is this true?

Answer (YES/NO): YES